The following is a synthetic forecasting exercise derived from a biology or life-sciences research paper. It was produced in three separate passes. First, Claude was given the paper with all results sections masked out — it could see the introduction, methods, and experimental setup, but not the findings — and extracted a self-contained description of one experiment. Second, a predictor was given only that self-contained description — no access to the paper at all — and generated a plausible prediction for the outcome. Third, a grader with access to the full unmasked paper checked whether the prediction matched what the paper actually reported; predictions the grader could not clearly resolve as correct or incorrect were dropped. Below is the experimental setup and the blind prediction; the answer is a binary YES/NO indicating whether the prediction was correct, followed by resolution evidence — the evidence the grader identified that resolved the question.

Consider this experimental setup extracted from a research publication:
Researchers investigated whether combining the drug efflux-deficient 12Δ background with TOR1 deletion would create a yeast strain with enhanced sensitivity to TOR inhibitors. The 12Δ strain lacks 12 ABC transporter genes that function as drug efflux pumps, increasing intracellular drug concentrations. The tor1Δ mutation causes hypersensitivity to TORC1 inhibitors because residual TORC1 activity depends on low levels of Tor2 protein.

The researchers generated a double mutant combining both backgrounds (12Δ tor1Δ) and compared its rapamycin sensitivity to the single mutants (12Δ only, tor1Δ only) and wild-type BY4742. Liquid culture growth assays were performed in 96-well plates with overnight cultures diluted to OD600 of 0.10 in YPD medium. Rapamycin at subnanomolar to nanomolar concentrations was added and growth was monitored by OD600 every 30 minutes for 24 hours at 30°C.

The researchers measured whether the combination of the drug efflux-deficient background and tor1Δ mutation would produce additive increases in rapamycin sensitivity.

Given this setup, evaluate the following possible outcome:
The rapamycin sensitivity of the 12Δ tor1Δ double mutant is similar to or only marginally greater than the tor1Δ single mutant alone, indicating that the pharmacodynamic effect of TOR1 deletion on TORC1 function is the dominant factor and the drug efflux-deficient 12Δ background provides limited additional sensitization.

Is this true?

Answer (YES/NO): YES